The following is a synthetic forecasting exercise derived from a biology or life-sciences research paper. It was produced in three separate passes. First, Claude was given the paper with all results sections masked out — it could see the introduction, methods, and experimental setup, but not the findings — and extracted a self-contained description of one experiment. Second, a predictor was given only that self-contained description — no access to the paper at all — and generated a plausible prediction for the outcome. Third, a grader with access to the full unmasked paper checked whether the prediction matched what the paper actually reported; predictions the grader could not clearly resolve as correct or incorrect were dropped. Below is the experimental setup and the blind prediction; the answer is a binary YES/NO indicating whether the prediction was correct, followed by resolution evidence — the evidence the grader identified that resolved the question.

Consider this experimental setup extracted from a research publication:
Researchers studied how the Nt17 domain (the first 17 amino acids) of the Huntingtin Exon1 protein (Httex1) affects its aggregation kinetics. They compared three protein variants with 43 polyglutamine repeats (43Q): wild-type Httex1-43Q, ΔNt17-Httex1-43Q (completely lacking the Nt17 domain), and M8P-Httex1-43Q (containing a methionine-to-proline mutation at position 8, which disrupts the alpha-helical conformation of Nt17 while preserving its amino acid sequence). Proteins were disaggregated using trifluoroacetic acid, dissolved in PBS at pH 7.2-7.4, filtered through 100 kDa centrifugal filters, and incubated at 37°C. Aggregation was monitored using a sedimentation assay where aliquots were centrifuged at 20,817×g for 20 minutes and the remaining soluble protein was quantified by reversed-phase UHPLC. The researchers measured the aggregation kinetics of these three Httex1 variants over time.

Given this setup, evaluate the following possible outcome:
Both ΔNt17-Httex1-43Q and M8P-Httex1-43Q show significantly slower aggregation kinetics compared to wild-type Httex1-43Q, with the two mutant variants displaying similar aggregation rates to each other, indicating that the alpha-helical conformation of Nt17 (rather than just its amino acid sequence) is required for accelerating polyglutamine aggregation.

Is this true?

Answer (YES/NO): NO